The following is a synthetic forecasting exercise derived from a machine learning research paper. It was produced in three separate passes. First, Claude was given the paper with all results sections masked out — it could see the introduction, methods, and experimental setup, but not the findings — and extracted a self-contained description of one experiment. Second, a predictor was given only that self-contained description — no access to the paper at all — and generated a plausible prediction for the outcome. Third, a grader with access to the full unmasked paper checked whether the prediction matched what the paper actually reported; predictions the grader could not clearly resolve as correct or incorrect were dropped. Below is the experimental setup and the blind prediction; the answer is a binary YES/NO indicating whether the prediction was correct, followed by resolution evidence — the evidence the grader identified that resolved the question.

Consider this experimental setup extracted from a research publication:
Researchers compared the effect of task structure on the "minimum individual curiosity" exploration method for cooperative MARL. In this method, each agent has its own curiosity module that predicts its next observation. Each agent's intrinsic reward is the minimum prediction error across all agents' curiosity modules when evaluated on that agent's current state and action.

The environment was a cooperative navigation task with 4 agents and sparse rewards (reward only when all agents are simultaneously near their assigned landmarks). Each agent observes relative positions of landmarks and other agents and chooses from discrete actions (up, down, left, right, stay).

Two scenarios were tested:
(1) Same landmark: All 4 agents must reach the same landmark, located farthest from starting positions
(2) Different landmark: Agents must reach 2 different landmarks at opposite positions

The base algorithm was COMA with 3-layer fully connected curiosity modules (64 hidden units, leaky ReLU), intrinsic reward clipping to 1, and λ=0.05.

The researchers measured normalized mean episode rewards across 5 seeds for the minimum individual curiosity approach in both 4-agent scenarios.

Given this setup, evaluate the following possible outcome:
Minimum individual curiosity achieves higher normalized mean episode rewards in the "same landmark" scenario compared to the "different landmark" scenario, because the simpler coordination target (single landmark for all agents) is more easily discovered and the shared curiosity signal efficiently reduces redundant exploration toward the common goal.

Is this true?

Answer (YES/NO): NO